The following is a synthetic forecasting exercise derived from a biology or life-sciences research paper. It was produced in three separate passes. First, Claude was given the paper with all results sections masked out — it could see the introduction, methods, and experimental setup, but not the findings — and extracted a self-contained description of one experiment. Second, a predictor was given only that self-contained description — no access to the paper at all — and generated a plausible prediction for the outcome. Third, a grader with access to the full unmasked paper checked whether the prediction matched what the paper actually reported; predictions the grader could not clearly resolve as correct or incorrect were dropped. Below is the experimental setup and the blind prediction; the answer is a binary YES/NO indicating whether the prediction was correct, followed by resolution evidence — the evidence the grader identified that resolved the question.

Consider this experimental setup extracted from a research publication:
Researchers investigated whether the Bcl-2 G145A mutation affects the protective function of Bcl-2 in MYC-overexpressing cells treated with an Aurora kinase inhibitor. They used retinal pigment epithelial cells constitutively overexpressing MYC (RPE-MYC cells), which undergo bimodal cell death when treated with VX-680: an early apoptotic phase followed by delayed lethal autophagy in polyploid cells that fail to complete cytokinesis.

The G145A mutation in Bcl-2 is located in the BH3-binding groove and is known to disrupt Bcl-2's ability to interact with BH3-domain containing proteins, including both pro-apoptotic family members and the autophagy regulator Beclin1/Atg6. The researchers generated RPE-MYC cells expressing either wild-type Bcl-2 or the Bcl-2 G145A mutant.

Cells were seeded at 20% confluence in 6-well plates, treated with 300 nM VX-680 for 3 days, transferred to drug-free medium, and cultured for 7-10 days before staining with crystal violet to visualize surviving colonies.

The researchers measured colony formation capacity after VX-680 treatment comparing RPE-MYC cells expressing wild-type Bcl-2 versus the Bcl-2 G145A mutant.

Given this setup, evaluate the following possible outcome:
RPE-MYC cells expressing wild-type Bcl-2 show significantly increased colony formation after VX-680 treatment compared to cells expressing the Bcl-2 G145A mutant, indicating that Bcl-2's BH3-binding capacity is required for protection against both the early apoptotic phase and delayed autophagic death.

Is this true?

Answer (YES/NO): NO